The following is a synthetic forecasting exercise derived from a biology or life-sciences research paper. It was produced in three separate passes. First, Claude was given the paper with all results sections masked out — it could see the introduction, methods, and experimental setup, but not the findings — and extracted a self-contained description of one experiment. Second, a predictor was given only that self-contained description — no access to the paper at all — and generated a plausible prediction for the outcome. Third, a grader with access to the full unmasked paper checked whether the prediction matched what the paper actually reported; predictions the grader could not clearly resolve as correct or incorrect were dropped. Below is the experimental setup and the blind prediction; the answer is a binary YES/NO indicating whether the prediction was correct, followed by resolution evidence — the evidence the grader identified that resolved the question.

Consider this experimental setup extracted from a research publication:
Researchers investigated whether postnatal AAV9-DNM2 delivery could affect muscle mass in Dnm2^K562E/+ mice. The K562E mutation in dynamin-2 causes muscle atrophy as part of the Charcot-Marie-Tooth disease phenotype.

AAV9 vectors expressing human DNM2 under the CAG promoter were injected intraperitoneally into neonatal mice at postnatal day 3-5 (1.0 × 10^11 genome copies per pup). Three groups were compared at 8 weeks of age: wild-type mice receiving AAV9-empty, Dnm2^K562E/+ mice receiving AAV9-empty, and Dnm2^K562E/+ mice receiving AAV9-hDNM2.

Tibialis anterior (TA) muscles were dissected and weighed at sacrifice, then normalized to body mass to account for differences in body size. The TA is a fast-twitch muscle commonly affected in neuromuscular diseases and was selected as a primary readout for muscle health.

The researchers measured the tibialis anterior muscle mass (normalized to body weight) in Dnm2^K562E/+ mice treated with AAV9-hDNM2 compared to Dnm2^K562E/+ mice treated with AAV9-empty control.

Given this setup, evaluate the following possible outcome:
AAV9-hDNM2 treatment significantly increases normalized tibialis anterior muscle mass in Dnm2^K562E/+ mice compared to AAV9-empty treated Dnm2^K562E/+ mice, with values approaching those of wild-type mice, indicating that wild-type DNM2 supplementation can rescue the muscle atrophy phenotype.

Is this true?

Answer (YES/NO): NO